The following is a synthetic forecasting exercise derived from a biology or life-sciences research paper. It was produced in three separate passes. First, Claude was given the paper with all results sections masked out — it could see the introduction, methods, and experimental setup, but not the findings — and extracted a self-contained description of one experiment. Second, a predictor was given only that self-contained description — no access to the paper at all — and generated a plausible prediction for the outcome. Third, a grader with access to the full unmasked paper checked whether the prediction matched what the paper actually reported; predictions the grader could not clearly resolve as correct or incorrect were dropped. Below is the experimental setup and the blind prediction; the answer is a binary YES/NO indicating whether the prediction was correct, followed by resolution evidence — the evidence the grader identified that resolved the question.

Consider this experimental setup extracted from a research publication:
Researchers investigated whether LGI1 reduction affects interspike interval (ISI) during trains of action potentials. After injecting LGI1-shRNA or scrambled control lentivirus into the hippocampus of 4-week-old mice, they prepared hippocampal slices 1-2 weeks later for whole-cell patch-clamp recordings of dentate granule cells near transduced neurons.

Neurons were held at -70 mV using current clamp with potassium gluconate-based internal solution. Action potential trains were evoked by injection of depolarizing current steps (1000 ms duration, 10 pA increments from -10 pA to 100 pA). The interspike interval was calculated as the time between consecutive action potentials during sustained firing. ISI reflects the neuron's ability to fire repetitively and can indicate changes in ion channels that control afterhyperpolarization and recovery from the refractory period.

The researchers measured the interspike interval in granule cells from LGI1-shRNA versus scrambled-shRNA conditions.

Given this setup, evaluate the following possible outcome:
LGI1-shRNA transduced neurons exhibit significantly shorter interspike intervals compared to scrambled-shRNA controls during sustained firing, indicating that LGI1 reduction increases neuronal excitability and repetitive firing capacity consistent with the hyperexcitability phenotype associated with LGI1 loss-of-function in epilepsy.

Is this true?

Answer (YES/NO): YES